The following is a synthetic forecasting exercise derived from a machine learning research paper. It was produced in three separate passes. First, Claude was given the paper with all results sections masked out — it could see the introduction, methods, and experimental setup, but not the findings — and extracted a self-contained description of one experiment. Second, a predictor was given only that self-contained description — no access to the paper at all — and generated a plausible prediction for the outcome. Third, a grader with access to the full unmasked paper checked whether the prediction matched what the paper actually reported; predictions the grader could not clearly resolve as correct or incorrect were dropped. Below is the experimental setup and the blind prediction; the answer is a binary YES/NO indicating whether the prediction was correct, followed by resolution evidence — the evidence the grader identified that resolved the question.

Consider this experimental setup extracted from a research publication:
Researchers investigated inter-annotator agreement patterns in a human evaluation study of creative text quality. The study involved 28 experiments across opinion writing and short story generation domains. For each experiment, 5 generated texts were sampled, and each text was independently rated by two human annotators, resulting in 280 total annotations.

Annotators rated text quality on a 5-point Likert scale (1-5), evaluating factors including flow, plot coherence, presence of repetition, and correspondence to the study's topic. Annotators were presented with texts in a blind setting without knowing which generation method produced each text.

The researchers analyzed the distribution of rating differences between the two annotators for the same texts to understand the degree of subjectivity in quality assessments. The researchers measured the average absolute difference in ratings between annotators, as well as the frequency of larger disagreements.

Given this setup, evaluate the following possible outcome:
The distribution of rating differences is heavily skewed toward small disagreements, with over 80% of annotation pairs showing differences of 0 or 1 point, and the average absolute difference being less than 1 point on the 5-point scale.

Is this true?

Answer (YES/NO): NO